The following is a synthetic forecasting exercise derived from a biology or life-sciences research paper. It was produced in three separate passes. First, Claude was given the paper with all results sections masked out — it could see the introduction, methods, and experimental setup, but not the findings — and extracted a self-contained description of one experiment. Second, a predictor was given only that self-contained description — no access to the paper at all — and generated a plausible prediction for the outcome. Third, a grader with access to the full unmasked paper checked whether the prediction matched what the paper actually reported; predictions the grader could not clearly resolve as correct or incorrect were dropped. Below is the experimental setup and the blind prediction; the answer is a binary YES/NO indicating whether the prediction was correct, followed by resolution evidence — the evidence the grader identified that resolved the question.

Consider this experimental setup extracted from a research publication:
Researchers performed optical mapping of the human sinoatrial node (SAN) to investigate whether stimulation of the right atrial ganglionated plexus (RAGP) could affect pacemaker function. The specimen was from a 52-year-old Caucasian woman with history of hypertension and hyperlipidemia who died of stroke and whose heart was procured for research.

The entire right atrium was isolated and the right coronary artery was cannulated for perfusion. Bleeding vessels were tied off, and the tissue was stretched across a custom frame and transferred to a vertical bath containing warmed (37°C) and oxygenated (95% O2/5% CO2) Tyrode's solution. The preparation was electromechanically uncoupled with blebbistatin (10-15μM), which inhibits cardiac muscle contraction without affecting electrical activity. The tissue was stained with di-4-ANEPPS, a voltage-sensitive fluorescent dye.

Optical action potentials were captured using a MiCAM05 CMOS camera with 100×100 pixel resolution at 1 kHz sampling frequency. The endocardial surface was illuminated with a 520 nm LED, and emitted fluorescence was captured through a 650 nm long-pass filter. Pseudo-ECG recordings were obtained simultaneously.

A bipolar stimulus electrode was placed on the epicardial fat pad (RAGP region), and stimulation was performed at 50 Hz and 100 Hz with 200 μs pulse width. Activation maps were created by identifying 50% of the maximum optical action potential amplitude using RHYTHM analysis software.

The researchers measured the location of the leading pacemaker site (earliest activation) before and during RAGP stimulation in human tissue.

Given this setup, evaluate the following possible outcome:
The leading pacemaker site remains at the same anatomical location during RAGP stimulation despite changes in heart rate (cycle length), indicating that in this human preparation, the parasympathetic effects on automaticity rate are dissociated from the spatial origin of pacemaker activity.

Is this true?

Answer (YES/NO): NO